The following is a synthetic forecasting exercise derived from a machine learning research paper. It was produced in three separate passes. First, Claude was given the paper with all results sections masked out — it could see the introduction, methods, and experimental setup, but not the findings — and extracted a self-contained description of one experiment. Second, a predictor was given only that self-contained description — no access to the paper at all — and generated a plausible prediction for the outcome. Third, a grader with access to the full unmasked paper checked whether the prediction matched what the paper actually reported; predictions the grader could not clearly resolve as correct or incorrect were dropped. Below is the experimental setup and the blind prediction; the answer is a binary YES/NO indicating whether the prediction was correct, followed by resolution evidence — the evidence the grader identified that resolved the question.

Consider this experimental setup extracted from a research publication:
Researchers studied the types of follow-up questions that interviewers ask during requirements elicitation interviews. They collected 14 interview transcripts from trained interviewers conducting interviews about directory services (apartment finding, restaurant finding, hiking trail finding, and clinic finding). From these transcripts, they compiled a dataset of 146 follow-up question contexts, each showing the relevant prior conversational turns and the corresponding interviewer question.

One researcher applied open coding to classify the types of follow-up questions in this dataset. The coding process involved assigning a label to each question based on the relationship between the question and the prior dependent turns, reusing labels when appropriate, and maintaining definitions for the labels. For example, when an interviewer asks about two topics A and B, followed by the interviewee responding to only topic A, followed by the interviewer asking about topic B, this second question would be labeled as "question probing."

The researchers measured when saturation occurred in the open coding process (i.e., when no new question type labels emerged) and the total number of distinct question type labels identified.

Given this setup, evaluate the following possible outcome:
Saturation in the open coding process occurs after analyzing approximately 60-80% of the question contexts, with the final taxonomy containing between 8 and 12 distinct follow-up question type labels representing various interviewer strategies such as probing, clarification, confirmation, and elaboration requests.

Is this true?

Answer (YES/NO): NO